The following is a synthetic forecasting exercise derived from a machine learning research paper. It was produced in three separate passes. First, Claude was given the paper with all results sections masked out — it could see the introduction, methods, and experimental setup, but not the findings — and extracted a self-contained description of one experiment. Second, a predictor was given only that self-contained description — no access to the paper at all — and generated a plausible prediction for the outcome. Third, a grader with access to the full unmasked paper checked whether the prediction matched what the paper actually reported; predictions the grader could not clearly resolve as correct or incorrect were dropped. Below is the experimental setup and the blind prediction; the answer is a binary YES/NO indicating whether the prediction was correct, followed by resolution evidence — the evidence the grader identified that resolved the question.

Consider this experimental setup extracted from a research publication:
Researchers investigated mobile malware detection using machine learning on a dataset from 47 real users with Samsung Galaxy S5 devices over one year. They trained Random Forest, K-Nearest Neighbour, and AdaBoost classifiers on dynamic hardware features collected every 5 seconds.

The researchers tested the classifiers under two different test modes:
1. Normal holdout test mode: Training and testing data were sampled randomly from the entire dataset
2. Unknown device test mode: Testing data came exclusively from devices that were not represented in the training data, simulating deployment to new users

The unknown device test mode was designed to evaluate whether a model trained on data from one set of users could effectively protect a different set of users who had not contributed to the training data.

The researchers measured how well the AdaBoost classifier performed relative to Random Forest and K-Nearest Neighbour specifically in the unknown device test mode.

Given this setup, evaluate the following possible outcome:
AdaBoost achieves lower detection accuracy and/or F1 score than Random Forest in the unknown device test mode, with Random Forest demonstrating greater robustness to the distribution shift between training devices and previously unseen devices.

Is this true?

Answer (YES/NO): NO